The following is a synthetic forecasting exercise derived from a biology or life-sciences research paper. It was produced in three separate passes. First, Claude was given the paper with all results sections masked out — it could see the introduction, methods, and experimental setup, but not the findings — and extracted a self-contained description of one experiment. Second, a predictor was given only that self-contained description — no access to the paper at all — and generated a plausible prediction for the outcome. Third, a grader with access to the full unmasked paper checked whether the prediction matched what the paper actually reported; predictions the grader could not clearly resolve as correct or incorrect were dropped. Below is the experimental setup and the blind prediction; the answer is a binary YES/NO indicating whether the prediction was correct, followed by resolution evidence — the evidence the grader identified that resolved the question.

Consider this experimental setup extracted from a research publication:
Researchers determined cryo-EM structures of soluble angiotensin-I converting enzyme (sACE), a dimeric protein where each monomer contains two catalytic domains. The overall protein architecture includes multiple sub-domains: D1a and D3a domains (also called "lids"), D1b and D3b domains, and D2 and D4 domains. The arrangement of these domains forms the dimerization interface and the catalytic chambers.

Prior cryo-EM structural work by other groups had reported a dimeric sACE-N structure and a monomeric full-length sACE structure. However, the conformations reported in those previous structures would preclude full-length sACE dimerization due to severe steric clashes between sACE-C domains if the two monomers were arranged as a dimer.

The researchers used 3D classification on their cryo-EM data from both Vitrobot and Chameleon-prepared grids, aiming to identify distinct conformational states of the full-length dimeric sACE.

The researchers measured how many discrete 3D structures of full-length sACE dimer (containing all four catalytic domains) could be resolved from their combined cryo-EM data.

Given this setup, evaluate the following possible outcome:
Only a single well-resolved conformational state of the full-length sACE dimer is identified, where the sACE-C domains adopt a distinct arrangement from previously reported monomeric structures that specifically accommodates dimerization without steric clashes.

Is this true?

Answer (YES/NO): NO